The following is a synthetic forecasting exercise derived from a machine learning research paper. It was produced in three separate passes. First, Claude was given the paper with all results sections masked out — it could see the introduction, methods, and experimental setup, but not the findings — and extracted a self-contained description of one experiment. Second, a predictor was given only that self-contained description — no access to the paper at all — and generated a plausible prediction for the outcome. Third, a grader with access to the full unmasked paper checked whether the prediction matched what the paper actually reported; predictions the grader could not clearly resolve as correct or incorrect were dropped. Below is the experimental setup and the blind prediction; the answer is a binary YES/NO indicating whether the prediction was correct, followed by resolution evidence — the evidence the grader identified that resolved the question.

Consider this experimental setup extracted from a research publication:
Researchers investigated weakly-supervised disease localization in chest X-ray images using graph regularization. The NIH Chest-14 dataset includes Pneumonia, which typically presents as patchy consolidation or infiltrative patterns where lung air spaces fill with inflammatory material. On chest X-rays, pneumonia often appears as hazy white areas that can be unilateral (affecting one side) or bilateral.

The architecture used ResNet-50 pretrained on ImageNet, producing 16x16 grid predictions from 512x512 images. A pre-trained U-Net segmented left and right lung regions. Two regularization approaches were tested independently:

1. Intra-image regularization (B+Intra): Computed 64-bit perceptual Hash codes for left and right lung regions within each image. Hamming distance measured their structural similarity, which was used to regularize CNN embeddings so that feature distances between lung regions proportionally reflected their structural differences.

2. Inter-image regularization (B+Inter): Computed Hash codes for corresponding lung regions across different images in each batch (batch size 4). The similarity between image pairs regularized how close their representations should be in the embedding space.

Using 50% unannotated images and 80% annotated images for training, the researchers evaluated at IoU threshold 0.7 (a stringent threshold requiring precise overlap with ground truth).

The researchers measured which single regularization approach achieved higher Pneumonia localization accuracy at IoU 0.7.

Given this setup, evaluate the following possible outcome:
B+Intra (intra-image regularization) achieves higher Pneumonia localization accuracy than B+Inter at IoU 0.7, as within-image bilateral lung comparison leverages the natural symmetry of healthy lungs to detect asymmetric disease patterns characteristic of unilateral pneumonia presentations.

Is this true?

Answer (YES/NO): YES